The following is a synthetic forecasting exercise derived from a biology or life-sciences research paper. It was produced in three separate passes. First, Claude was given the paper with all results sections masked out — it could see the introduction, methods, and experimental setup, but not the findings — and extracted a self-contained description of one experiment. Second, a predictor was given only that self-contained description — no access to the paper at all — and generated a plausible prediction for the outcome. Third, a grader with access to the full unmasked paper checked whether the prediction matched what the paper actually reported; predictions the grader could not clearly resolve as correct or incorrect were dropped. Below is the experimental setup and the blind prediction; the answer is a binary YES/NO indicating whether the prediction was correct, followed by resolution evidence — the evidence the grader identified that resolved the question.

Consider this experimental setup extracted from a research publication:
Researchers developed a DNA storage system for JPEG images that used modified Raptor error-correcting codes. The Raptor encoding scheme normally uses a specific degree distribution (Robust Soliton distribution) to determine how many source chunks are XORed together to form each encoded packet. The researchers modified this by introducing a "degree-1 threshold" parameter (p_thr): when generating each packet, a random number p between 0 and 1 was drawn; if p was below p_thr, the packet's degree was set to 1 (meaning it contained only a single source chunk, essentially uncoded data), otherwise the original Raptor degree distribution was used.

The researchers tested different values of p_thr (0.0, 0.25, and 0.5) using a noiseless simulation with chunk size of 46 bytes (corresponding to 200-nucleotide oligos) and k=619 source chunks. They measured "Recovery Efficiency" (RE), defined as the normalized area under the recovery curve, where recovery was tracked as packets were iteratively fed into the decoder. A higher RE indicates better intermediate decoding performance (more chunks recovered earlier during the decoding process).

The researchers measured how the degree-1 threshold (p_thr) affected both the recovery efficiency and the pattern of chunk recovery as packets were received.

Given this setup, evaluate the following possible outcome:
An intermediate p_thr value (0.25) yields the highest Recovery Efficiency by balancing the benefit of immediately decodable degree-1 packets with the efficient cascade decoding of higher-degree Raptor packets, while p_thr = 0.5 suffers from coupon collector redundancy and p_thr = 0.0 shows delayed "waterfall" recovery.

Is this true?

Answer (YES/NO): NO